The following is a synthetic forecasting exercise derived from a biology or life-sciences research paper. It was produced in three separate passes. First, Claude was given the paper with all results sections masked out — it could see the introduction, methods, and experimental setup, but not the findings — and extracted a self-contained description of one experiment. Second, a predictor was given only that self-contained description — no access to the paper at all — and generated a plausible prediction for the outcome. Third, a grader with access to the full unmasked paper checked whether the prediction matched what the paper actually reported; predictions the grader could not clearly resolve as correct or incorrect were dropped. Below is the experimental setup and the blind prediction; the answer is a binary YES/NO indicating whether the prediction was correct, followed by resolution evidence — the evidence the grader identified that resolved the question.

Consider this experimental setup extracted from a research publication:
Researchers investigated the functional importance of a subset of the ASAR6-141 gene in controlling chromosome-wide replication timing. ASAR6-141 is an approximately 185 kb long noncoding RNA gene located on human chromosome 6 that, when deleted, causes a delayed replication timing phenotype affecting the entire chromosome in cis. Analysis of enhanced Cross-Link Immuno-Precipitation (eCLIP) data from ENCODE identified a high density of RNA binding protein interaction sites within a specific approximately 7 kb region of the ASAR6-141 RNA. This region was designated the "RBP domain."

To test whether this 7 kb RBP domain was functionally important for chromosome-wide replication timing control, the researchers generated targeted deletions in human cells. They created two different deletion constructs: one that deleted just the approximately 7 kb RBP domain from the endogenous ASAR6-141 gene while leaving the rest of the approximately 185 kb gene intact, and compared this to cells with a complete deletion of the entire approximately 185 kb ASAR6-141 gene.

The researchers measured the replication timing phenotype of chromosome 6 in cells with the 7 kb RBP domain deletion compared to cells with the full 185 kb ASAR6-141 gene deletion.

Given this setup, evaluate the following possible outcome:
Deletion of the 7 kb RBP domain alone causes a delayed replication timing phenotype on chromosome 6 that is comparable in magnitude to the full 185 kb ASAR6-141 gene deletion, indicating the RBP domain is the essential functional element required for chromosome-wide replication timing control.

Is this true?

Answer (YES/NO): YES